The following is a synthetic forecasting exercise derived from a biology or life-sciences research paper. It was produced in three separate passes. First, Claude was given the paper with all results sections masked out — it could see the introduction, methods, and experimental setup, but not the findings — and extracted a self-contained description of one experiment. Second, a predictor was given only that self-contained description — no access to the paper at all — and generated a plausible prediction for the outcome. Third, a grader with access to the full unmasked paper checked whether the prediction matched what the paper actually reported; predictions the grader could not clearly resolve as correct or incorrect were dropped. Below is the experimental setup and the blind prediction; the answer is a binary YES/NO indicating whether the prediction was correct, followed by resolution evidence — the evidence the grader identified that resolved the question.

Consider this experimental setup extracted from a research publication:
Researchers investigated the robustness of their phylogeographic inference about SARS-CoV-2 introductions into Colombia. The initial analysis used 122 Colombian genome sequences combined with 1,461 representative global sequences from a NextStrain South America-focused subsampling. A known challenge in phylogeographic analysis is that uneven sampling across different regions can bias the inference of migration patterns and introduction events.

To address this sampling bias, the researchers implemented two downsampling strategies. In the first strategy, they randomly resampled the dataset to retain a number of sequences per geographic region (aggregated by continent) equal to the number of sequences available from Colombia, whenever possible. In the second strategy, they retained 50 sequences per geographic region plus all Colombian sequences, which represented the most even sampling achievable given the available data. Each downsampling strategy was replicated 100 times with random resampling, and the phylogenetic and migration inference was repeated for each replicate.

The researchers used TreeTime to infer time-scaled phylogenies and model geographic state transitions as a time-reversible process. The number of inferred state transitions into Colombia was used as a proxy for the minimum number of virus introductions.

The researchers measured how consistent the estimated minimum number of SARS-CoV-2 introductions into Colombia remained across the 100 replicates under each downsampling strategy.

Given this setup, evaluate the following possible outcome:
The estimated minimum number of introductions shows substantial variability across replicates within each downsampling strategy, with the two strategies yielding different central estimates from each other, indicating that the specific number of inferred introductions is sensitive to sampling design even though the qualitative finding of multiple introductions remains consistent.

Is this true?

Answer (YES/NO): NO